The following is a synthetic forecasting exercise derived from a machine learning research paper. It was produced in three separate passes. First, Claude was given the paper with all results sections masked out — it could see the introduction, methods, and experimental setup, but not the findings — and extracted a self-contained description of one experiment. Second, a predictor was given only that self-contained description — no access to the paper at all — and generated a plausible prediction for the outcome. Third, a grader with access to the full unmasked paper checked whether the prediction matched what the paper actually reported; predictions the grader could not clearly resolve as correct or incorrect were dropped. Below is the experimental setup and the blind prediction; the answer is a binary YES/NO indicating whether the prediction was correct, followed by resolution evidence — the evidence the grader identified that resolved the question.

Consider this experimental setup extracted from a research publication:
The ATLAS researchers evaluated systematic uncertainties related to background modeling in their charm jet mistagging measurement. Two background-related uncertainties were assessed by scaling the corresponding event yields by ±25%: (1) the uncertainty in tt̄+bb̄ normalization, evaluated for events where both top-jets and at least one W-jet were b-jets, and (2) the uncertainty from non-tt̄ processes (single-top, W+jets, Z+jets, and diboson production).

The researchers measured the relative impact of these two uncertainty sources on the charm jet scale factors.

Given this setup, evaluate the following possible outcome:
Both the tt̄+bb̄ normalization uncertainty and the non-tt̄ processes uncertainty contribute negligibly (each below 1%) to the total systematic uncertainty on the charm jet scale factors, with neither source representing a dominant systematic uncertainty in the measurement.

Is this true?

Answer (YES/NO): NO